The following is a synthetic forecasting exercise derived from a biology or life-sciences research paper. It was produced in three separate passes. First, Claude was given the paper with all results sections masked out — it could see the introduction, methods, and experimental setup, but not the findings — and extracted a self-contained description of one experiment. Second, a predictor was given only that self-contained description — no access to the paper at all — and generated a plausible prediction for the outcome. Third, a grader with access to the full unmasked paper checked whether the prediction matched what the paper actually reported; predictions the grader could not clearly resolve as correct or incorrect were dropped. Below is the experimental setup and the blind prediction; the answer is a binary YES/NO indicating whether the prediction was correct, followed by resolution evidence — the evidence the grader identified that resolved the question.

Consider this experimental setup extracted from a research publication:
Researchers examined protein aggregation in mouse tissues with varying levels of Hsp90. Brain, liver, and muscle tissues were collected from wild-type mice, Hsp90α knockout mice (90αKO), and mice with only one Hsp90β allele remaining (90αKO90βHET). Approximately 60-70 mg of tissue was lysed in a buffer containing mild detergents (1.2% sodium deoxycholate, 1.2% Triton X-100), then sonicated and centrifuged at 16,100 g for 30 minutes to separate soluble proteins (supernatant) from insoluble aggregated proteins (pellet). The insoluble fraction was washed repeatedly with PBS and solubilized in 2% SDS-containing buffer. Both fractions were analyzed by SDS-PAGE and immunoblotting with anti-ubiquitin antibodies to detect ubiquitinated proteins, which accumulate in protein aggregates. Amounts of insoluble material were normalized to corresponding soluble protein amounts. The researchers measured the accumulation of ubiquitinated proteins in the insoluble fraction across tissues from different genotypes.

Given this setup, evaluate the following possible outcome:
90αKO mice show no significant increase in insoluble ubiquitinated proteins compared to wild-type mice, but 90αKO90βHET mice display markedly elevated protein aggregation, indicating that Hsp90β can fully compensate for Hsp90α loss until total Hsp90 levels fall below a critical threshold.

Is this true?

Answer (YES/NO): NO